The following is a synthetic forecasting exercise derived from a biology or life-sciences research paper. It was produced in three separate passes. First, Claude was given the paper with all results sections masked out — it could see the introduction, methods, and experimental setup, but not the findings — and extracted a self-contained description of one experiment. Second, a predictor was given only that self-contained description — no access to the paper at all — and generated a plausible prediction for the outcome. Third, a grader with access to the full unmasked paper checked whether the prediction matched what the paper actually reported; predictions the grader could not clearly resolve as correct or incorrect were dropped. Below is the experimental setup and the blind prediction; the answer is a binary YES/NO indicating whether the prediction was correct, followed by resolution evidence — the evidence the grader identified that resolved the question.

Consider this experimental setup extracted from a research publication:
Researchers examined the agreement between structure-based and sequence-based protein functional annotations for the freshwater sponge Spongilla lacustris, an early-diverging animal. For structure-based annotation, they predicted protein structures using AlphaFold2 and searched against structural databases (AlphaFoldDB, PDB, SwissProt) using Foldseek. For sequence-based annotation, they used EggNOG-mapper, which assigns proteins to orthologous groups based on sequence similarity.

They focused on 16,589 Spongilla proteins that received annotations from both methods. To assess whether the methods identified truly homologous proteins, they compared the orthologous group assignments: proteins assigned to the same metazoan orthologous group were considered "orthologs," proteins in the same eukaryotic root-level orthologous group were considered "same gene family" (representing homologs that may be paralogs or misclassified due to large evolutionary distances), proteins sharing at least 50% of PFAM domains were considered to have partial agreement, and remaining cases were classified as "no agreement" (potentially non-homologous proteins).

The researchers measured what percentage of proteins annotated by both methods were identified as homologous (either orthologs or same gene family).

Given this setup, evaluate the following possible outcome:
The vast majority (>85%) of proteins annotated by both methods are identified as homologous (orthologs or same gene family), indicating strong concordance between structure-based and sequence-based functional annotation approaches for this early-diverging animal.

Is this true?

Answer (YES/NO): YES